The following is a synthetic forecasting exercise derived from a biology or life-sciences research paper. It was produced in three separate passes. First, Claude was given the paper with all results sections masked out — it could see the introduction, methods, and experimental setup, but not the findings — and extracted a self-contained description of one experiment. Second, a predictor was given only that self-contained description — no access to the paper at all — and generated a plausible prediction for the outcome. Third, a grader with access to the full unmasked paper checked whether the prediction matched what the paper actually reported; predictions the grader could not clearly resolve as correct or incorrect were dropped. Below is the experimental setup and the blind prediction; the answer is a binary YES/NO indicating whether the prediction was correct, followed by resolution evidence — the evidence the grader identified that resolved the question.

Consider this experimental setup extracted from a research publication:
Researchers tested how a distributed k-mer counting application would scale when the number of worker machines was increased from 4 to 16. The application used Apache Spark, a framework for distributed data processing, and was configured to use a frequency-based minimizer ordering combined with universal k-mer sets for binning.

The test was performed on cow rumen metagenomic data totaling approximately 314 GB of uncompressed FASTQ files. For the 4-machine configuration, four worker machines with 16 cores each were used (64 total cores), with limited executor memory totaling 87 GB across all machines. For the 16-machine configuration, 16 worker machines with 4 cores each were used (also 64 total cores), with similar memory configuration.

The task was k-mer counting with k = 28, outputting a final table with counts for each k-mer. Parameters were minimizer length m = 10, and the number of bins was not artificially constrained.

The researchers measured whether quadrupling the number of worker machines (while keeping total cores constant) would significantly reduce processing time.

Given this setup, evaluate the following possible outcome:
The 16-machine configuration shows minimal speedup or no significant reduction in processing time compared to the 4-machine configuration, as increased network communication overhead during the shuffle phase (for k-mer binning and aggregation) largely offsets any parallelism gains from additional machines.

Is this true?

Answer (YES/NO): YES